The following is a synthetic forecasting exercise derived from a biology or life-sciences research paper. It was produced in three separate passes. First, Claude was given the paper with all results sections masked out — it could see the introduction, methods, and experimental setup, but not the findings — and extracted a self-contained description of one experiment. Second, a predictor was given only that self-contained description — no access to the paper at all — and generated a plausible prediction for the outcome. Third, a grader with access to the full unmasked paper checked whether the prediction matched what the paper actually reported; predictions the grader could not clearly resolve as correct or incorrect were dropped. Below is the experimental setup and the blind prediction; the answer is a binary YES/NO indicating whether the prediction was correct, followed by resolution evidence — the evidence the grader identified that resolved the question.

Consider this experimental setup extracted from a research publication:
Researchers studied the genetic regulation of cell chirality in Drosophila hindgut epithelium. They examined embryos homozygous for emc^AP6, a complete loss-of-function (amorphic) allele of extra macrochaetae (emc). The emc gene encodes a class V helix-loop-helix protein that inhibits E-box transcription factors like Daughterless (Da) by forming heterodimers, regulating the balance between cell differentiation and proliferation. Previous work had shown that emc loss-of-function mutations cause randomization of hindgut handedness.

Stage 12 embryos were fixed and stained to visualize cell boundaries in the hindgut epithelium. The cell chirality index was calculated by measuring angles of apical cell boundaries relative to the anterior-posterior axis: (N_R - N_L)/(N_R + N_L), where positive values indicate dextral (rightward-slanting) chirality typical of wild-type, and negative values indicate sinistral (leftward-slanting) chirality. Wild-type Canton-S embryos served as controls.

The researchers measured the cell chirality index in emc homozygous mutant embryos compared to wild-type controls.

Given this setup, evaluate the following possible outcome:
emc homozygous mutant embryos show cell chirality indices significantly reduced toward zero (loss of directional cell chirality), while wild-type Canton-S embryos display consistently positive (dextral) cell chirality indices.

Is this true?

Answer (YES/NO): NO